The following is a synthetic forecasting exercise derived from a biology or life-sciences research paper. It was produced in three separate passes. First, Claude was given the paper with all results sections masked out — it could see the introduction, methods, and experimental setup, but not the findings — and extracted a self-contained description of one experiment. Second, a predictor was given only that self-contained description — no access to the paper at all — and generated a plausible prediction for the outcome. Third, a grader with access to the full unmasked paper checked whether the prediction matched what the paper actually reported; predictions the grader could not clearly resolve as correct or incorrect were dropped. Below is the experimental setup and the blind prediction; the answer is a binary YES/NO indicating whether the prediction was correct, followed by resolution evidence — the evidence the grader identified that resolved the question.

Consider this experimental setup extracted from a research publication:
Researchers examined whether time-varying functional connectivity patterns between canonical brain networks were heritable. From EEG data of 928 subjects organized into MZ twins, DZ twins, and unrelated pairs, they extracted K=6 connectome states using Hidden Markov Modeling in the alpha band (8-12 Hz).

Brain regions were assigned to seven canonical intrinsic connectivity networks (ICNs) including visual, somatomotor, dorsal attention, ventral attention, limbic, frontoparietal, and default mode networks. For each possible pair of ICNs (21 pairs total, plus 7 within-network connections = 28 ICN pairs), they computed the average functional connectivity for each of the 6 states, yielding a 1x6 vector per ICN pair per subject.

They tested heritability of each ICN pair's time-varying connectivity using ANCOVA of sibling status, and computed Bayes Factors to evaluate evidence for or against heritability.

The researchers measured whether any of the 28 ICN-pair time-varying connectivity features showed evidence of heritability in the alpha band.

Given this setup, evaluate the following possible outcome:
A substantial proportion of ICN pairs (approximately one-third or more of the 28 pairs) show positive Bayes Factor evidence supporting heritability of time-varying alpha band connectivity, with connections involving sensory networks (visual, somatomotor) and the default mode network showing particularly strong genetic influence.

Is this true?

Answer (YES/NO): NO